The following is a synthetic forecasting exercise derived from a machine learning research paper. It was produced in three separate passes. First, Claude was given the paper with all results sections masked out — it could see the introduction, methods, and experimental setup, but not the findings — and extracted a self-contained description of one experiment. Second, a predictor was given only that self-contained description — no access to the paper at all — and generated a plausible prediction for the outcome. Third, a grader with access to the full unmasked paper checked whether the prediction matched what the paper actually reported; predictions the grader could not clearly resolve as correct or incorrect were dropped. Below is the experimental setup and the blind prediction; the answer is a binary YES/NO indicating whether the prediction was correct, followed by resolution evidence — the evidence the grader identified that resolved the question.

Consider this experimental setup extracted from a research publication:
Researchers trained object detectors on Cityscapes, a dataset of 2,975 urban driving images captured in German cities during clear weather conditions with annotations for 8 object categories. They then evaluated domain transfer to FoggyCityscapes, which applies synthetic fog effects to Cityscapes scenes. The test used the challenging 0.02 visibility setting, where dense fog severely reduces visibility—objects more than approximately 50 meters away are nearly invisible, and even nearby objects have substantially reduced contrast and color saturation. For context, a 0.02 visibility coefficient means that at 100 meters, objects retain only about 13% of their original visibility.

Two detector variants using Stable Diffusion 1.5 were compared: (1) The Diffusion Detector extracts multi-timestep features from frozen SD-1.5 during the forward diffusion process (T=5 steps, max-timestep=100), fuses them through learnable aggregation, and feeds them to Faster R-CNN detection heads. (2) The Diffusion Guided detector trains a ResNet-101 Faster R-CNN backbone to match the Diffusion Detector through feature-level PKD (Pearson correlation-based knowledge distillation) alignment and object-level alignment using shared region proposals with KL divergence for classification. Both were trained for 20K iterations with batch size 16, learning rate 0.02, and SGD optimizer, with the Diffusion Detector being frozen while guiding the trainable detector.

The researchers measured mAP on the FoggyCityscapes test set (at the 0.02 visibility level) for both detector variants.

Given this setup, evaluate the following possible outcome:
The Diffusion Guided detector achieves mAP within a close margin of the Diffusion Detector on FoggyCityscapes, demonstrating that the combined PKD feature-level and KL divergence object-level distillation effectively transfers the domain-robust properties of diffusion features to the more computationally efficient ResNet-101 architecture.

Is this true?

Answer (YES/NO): NO